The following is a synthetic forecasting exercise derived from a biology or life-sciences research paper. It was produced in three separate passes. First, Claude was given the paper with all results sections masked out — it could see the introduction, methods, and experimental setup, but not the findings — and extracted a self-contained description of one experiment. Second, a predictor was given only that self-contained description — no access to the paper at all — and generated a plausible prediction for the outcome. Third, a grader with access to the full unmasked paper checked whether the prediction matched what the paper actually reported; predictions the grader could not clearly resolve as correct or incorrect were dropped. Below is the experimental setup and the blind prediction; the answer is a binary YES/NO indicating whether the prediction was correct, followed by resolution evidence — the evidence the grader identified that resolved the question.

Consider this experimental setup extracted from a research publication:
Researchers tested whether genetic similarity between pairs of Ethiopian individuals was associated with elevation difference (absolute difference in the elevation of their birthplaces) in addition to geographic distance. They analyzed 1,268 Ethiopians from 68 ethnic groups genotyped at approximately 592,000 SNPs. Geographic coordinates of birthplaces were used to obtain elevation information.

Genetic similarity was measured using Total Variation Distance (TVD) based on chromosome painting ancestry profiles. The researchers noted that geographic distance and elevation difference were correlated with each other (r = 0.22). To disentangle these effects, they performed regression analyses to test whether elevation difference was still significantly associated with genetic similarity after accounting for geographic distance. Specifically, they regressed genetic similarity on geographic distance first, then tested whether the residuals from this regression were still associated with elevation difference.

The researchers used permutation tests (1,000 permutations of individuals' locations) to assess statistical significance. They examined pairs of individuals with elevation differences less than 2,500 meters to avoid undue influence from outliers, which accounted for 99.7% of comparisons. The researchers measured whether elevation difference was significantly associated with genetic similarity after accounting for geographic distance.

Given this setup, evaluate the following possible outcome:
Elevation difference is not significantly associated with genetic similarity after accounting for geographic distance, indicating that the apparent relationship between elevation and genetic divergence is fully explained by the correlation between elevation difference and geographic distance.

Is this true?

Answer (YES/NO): NO